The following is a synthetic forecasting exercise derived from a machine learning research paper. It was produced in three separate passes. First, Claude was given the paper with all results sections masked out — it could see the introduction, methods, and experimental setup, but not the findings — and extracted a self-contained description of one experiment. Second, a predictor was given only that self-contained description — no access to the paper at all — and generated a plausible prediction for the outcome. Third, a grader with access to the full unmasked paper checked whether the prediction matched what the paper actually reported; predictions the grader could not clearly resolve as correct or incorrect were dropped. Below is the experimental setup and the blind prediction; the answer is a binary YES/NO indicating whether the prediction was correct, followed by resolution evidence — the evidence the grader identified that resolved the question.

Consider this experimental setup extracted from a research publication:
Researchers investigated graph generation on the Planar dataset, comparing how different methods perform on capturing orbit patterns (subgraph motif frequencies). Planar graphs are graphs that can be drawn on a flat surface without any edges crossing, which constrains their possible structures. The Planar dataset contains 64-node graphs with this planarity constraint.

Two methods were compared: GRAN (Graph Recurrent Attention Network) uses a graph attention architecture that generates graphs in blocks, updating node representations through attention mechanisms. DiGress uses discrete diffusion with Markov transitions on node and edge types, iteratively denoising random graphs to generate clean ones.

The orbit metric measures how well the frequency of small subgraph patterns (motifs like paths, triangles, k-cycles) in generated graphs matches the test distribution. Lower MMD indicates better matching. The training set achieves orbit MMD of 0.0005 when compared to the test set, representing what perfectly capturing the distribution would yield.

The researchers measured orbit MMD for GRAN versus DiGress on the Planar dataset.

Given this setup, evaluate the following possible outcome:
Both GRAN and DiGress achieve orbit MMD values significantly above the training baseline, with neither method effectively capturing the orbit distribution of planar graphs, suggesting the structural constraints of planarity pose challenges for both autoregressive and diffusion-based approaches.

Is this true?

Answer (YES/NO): NO